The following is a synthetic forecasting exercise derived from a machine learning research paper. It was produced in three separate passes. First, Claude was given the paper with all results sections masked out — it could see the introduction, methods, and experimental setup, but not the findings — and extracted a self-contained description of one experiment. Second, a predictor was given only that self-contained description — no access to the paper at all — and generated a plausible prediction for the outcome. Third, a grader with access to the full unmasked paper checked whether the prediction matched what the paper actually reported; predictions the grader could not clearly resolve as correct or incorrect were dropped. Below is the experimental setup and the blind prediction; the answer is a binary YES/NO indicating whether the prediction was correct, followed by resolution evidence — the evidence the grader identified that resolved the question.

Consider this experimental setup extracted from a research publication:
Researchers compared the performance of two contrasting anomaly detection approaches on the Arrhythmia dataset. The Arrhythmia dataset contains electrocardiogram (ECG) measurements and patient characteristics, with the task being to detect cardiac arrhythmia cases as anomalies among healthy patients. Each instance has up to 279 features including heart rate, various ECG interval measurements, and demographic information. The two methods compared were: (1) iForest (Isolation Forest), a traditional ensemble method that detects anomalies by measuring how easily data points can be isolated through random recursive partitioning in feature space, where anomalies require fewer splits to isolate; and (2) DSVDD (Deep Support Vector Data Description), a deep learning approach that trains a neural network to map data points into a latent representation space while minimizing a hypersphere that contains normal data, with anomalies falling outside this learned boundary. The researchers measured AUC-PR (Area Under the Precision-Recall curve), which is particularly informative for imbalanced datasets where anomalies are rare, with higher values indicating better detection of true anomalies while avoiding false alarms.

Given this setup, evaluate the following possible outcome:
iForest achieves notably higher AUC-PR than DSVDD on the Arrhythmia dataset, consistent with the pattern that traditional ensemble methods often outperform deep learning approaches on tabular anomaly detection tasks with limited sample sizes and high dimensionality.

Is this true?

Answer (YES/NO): NO